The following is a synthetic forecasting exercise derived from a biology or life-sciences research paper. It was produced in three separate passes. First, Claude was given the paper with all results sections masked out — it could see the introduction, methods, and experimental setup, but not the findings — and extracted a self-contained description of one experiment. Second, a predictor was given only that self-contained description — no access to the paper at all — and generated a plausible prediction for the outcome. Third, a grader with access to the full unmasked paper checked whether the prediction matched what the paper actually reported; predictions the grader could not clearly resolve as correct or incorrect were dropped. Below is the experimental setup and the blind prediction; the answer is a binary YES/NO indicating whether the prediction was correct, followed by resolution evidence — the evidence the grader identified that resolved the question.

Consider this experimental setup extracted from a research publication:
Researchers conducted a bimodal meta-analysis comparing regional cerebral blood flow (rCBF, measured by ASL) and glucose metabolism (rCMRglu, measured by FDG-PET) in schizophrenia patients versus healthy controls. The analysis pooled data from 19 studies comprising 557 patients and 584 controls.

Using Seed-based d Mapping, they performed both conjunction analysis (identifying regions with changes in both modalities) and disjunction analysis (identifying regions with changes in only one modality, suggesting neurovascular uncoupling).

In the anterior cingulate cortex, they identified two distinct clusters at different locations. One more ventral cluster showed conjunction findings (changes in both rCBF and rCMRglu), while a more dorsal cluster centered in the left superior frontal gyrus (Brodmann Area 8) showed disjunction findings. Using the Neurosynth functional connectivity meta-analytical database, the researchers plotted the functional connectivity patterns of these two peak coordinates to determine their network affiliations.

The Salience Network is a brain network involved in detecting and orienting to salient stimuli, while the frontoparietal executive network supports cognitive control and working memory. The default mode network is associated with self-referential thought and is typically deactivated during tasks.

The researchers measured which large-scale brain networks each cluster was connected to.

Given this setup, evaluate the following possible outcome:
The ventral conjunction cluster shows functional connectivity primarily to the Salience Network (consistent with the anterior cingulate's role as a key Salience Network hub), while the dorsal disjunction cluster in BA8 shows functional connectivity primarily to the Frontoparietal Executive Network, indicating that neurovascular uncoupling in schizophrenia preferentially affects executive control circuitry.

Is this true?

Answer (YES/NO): YES